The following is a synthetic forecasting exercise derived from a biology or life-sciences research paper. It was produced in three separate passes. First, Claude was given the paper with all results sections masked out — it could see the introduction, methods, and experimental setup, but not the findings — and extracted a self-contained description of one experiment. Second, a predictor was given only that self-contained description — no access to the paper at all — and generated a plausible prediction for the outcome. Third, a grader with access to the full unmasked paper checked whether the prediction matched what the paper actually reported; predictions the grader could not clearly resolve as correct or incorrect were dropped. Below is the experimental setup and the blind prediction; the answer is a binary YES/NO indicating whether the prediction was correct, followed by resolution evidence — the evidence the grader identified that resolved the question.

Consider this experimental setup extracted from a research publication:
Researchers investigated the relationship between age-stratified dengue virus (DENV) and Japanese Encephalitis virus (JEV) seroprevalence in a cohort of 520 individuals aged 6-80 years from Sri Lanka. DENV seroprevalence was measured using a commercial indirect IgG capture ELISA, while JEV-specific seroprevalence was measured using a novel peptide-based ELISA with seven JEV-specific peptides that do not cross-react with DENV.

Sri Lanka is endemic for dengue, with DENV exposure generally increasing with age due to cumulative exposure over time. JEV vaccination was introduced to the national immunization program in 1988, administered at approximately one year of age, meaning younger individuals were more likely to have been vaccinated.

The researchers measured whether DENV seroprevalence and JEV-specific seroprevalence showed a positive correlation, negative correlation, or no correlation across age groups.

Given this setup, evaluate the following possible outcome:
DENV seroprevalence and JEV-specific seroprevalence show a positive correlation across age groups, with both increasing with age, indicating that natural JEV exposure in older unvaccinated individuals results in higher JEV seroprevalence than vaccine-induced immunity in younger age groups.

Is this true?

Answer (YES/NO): NO